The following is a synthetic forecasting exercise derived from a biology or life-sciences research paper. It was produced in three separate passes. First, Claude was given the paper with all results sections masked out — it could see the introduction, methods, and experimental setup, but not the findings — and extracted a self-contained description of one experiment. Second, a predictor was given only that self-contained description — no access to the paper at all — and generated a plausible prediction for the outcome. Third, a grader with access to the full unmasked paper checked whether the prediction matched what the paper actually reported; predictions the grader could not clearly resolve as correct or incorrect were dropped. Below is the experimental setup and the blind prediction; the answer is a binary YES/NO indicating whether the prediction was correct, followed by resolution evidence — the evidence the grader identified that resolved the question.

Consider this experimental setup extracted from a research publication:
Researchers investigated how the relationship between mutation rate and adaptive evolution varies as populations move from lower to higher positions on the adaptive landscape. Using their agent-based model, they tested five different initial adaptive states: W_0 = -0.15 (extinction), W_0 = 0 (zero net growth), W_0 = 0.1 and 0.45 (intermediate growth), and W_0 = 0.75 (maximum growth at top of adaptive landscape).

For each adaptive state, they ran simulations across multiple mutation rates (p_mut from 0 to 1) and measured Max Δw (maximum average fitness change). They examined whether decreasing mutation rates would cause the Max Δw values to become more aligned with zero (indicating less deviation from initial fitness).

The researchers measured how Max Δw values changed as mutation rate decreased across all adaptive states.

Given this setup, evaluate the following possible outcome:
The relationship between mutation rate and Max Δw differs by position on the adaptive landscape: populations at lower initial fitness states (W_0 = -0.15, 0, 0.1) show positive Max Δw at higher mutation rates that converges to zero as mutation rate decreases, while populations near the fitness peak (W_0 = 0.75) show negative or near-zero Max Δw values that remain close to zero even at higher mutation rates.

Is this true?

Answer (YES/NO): NO